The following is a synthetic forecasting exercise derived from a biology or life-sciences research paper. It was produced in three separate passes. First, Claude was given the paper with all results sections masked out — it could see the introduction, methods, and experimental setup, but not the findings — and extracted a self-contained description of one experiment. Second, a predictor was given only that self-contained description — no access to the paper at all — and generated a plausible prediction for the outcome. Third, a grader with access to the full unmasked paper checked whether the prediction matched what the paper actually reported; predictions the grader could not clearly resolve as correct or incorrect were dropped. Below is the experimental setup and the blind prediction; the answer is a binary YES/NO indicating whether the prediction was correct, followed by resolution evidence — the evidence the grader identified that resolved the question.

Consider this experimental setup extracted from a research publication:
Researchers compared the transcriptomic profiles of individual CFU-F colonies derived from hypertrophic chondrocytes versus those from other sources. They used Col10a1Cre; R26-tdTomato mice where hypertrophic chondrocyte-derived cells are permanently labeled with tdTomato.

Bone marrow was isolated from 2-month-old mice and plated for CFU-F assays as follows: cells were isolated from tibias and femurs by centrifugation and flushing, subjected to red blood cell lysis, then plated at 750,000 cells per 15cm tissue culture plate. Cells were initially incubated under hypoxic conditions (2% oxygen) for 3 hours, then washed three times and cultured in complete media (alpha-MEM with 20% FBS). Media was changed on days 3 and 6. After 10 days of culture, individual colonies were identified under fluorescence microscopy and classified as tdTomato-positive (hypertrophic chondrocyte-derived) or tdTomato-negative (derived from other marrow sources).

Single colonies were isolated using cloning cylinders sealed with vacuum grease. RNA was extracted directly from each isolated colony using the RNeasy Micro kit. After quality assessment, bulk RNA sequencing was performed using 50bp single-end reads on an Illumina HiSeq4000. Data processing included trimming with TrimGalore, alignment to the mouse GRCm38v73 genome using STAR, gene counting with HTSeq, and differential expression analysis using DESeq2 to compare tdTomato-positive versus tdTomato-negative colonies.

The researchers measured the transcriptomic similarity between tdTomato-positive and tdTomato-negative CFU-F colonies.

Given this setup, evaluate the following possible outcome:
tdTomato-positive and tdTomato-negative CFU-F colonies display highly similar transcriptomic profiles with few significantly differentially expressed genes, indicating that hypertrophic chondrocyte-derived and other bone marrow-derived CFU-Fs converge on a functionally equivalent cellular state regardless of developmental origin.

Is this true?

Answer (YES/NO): NO